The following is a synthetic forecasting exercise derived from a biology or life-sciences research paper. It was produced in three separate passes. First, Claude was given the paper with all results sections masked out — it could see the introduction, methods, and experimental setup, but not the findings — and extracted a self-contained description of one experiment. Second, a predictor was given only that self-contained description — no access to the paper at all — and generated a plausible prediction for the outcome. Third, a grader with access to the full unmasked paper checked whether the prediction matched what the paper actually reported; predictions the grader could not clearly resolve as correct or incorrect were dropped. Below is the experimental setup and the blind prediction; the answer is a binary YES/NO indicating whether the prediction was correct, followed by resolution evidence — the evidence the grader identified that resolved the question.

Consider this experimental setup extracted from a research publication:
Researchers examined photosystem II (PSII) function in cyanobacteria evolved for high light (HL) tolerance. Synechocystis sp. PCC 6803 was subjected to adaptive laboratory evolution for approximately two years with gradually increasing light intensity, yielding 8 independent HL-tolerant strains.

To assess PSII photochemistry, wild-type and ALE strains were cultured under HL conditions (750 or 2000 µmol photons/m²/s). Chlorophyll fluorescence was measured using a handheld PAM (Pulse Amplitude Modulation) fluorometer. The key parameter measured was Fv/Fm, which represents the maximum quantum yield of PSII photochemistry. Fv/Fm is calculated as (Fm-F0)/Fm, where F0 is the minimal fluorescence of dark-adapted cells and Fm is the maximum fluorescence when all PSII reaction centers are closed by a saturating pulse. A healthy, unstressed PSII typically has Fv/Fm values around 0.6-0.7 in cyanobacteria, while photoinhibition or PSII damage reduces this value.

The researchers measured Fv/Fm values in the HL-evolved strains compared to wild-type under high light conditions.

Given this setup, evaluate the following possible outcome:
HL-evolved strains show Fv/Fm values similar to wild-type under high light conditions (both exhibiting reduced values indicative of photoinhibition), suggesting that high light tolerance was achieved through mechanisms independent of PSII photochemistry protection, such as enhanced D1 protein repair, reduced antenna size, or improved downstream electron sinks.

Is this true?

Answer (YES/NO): NO